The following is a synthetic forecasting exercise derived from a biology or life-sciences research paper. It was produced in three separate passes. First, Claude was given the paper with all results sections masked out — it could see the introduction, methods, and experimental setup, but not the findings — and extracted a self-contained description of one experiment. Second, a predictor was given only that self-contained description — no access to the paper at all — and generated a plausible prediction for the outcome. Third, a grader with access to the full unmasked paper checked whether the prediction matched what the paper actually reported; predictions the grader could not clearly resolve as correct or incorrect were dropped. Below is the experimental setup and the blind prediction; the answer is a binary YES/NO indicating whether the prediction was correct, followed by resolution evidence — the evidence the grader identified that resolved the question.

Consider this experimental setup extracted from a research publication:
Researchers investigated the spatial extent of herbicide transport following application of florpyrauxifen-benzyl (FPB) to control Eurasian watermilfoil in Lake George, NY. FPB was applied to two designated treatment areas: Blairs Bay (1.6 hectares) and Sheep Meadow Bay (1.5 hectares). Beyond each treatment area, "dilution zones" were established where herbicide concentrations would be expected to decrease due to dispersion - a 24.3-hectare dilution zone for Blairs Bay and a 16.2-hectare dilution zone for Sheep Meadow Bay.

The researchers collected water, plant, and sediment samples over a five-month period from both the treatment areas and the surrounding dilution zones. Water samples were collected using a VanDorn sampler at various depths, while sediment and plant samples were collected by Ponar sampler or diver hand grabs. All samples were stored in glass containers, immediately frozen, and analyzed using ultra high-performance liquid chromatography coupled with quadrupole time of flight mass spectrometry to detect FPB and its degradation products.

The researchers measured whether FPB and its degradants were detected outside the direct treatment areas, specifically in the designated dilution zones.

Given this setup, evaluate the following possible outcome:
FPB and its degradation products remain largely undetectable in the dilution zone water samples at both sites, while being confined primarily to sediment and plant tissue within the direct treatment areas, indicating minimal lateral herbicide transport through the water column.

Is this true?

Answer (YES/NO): NO